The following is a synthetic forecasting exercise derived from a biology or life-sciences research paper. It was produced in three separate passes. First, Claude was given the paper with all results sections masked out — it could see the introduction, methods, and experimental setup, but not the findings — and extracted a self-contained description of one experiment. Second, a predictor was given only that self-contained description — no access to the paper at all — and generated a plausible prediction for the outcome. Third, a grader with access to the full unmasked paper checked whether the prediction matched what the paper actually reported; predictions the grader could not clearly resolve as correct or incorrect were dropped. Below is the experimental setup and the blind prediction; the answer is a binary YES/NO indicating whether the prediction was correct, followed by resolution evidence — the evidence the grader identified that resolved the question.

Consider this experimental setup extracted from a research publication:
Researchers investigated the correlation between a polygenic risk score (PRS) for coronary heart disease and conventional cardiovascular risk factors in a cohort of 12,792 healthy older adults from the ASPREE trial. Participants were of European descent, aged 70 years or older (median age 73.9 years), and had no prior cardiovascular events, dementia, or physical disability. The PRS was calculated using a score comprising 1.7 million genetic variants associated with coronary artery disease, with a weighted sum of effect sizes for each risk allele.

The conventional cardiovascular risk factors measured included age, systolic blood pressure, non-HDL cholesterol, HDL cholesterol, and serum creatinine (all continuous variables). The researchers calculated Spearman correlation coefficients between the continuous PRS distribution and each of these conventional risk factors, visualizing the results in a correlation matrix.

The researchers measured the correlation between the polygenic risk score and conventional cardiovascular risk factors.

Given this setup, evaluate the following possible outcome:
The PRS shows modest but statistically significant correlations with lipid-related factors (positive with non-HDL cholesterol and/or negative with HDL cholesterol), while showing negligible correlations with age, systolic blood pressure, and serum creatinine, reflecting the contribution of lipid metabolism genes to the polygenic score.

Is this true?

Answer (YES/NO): NO